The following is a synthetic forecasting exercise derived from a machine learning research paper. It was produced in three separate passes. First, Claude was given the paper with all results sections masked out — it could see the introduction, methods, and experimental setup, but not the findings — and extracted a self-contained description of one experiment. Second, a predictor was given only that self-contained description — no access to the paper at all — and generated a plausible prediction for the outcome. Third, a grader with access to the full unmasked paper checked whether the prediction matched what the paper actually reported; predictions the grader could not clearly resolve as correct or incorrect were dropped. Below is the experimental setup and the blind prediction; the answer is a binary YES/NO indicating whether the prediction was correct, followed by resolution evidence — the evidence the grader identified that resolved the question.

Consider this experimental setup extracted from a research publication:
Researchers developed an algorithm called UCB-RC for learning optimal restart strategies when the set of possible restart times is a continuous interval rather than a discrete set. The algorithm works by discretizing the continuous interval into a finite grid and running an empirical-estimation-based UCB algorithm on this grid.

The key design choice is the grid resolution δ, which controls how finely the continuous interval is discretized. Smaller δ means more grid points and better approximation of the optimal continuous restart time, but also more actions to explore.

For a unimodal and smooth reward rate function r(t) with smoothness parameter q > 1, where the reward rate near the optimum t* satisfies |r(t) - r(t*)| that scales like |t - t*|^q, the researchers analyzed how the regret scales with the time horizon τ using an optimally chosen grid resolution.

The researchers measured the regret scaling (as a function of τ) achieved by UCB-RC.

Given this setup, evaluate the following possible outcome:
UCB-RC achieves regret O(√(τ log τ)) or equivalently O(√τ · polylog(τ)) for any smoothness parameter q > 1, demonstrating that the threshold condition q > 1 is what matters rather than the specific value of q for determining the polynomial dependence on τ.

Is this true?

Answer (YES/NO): YES